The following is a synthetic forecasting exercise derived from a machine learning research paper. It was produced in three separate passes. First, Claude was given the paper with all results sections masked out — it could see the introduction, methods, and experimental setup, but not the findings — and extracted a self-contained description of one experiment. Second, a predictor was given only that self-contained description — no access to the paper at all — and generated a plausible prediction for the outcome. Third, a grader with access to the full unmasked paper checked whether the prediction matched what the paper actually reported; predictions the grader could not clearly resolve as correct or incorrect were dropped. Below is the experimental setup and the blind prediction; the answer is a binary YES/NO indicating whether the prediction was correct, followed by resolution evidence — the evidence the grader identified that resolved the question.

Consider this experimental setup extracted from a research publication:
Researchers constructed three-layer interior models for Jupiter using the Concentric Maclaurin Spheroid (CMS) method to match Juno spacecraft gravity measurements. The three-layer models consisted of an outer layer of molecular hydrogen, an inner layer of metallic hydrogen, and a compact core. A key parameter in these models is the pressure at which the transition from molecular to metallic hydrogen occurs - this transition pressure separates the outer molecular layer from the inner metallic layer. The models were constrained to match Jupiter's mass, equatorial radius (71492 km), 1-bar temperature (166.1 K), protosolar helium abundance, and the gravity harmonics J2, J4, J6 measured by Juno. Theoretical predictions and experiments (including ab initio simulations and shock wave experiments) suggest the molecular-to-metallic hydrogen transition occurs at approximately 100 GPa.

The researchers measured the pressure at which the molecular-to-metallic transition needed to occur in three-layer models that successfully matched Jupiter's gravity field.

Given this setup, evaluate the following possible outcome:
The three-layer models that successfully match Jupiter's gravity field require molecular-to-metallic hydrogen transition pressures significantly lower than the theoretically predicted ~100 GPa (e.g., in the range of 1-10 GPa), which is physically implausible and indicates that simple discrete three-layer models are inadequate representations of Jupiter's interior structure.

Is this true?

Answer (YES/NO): NO